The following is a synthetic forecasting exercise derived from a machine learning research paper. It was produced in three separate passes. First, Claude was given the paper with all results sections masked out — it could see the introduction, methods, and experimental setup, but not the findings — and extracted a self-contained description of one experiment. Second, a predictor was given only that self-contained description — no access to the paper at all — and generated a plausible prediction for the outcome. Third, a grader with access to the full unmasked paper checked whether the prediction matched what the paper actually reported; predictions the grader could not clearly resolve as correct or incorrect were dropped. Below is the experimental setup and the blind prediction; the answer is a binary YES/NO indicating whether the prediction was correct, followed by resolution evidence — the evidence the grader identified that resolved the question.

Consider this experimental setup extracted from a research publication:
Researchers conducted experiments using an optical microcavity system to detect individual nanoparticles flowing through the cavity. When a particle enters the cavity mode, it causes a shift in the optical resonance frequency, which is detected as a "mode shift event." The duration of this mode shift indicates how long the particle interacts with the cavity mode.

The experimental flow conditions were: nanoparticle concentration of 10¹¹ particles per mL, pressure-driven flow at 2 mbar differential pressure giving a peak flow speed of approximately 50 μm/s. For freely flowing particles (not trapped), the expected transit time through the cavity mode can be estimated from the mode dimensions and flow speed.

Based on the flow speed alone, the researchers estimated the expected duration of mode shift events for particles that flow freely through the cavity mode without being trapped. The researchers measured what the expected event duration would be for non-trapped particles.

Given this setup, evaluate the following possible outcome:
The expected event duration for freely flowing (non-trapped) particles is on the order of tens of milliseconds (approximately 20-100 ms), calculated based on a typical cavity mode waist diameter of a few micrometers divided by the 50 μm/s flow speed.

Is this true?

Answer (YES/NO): YES